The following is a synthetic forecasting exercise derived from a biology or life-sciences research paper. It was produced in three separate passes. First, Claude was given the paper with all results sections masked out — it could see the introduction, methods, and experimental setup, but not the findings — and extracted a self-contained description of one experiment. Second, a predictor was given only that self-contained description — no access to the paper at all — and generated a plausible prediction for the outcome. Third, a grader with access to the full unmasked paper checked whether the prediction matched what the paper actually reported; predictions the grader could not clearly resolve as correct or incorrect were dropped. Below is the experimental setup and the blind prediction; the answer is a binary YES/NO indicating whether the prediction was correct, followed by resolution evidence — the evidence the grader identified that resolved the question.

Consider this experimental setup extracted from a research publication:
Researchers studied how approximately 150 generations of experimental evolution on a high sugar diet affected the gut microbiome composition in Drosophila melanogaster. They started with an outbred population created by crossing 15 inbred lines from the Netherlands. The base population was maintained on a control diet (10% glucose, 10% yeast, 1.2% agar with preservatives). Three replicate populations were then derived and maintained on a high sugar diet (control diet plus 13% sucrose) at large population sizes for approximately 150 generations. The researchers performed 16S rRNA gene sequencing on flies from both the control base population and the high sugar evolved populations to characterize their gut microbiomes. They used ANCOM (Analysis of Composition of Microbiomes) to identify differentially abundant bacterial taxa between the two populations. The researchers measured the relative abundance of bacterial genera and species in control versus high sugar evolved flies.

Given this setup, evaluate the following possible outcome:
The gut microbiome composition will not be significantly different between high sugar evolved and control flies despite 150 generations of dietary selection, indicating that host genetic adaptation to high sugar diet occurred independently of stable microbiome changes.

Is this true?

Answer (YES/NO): NO